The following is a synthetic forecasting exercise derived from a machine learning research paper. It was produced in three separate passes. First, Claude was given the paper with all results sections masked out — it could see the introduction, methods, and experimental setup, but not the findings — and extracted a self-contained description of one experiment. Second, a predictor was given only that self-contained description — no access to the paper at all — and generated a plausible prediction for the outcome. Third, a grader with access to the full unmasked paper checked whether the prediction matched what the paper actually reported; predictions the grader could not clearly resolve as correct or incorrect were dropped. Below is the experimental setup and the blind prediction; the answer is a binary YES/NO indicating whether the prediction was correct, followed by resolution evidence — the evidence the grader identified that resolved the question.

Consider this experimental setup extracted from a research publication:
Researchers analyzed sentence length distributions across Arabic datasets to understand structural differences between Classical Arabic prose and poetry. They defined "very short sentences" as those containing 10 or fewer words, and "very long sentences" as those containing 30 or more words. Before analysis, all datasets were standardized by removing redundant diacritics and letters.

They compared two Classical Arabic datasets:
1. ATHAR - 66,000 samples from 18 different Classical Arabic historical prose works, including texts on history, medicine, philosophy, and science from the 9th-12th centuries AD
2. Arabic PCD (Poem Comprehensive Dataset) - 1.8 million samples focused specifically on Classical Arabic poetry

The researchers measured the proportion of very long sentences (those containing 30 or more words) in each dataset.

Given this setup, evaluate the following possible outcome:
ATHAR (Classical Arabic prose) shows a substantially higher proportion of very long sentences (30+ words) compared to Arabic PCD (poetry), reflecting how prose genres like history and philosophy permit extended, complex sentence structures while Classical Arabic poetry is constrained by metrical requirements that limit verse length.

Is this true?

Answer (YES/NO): YES